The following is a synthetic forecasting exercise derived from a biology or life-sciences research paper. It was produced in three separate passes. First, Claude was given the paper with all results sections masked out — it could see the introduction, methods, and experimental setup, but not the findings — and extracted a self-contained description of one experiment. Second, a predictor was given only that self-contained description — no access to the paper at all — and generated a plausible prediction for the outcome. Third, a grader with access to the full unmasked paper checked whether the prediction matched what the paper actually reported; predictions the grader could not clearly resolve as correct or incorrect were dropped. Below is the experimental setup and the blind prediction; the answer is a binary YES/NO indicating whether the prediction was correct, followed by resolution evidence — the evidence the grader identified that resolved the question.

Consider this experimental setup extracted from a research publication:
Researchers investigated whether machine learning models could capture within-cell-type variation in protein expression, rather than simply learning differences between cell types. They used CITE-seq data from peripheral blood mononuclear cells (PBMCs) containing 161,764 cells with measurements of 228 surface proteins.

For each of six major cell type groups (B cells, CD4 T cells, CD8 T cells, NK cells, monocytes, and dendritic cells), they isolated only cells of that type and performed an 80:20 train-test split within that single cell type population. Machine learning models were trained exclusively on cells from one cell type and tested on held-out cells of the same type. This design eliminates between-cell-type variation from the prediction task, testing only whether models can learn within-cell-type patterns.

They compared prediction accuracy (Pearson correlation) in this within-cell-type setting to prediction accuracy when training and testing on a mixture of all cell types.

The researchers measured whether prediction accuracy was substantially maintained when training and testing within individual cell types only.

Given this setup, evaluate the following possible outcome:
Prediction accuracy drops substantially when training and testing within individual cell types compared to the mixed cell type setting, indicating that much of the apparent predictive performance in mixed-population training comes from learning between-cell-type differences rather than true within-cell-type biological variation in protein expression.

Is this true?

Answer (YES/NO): NO